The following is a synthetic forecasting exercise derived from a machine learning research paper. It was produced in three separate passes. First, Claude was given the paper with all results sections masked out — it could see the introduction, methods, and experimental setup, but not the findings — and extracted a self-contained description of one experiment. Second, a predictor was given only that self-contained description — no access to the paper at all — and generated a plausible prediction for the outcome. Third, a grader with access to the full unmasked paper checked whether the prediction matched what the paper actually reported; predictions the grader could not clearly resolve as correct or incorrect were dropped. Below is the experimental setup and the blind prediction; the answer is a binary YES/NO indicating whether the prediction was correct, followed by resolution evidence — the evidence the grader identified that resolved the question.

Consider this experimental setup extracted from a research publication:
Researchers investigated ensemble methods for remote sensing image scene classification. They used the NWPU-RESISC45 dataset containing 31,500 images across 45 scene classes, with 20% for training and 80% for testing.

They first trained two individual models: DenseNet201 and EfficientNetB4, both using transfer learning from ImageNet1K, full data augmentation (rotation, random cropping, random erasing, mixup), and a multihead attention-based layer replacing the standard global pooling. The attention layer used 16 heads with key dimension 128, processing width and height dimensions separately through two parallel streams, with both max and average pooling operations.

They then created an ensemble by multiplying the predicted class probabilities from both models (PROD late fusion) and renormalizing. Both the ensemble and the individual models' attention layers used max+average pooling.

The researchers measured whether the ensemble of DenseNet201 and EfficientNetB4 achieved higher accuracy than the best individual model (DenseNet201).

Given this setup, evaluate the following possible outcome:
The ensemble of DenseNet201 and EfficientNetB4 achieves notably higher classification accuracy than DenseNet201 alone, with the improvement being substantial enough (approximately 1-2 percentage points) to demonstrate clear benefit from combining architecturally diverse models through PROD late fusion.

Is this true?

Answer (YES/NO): YES